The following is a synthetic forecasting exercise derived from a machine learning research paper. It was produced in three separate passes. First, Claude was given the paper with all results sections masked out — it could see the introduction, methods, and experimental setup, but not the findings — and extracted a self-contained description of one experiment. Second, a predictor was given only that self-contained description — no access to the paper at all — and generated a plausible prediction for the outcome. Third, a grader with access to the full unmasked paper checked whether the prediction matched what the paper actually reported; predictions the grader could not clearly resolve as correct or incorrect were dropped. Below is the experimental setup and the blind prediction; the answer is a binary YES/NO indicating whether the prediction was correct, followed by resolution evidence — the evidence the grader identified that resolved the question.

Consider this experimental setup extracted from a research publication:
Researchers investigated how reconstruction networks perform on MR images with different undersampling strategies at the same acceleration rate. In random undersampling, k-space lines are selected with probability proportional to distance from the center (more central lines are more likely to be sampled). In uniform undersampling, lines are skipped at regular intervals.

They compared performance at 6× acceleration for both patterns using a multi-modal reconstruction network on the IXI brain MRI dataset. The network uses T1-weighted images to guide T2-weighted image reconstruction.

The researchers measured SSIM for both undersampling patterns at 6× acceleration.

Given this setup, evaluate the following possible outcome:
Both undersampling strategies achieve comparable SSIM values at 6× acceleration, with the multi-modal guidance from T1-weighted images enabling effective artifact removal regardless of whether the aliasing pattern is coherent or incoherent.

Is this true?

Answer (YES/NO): YES